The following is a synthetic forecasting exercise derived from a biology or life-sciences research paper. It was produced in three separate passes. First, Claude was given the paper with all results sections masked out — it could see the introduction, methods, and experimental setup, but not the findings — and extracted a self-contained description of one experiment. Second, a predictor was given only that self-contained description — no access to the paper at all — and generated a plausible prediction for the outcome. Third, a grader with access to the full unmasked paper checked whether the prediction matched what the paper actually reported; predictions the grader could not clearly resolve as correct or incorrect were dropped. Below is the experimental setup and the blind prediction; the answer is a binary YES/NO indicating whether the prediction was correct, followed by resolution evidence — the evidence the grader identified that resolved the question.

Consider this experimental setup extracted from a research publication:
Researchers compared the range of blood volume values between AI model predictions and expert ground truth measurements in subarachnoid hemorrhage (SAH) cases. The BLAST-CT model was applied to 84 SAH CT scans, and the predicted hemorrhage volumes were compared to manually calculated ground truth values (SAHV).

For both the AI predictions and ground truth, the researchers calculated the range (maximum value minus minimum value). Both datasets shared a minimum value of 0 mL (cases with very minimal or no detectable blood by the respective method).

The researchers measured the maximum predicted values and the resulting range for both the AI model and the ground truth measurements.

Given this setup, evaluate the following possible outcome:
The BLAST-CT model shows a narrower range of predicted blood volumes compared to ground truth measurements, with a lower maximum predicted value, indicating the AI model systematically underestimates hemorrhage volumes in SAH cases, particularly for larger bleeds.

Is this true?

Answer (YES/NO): NO